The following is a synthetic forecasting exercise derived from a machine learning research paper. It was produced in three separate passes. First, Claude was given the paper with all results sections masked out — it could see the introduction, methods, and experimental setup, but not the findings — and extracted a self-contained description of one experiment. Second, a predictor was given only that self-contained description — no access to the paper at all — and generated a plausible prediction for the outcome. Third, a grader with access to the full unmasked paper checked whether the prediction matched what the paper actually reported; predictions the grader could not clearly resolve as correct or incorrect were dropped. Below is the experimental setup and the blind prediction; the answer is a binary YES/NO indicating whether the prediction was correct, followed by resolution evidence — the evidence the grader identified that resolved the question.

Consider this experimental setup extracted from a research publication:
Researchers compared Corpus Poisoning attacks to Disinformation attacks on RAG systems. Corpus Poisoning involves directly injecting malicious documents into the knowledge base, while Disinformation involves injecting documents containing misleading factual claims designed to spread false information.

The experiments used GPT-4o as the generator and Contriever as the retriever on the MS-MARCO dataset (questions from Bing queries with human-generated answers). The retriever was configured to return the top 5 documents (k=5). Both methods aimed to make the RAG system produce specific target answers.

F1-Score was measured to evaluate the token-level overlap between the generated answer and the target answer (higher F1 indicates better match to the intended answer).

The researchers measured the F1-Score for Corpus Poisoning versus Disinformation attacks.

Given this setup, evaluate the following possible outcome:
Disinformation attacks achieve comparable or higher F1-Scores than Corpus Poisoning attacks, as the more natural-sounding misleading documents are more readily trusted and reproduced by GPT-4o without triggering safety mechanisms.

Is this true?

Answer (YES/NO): NO